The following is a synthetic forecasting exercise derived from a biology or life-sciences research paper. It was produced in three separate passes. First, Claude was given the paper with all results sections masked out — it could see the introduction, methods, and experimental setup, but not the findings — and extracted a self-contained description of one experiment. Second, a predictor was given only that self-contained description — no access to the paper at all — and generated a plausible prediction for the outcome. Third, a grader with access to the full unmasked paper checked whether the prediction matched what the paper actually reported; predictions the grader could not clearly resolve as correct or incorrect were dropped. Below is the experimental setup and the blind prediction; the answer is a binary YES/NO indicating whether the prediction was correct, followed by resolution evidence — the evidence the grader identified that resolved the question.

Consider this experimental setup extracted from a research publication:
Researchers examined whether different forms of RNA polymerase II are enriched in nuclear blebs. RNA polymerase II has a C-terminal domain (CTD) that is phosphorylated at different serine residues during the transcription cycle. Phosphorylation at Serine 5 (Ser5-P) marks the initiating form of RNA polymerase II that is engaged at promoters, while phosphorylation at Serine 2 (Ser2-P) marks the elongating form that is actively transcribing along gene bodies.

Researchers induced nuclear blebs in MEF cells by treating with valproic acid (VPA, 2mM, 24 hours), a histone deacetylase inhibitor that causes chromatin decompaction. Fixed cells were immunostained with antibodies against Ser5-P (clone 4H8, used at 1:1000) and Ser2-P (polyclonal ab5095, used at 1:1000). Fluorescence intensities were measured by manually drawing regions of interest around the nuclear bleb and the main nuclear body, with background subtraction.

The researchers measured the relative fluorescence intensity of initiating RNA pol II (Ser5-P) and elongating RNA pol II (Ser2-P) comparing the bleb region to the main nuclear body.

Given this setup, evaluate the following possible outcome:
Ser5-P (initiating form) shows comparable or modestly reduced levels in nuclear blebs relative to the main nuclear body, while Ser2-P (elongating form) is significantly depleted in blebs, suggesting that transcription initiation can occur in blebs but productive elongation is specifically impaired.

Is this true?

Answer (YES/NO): YES